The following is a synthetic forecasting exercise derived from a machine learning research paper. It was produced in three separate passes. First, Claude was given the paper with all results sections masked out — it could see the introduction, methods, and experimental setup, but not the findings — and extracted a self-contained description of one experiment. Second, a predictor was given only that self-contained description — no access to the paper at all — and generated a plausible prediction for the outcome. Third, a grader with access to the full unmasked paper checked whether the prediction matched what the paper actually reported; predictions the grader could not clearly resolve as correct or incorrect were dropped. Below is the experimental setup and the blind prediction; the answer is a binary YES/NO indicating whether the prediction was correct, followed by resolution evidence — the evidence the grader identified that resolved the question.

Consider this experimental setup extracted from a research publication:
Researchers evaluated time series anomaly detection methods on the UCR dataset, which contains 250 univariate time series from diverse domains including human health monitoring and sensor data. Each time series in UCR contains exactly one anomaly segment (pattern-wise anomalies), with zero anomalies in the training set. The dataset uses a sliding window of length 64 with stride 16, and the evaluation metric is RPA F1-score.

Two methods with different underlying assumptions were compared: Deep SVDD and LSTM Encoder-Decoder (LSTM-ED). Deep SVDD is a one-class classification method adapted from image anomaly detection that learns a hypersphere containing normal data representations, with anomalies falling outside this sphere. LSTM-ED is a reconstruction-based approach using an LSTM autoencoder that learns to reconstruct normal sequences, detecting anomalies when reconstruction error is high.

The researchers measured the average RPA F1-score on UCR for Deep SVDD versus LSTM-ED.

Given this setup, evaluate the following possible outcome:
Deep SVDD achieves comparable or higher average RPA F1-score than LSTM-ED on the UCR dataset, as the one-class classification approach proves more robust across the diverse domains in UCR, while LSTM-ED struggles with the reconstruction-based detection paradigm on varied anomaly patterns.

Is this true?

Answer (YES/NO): YES